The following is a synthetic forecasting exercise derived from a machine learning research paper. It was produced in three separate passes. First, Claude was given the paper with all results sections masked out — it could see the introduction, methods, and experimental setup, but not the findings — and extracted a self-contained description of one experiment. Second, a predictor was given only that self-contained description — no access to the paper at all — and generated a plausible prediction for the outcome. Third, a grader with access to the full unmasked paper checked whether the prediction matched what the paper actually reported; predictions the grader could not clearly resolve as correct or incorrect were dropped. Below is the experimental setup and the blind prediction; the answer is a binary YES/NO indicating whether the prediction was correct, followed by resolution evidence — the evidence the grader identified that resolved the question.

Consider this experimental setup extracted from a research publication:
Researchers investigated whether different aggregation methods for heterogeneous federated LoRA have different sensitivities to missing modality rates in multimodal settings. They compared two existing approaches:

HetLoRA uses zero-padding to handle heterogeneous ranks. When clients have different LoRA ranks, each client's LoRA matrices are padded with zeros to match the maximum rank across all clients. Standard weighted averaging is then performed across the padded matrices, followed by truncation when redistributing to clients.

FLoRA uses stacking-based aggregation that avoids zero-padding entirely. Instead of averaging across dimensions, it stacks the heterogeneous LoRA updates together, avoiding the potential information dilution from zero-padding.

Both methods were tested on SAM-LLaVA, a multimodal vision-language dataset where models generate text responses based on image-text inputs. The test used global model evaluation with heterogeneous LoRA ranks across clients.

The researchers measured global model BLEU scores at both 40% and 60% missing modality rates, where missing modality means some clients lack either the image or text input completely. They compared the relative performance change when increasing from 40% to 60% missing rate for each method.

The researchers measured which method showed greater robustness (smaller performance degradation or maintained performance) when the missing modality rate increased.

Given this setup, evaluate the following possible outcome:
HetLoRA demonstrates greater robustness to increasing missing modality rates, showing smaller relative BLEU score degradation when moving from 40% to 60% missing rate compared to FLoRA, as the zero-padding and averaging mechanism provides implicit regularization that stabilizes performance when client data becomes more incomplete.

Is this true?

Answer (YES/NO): NO